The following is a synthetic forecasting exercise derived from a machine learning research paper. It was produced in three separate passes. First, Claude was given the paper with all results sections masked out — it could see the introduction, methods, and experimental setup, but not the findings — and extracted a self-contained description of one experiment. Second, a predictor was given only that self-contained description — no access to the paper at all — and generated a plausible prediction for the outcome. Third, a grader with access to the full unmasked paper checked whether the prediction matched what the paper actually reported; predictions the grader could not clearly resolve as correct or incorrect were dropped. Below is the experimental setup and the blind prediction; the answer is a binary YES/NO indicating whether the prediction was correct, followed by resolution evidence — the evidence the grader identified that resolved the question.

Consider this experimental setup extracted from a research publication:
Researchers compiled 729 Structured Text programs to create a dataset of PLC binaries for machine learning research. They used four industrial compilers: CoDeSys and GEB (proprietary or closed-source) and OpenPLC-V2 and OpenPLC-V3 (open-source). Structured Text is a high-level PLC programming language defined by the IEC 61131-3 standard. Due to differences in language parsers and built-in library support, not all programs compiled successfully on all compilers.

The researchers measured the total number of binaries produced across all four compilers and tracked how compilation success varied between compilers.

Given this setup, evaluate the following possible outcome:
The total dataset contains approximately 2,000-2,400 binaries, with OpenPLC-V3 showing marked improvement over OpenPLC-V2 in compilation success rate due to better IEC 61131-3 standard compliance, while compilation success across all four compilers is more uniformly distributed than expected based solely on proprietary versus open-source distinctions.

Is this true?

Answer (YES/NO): NO